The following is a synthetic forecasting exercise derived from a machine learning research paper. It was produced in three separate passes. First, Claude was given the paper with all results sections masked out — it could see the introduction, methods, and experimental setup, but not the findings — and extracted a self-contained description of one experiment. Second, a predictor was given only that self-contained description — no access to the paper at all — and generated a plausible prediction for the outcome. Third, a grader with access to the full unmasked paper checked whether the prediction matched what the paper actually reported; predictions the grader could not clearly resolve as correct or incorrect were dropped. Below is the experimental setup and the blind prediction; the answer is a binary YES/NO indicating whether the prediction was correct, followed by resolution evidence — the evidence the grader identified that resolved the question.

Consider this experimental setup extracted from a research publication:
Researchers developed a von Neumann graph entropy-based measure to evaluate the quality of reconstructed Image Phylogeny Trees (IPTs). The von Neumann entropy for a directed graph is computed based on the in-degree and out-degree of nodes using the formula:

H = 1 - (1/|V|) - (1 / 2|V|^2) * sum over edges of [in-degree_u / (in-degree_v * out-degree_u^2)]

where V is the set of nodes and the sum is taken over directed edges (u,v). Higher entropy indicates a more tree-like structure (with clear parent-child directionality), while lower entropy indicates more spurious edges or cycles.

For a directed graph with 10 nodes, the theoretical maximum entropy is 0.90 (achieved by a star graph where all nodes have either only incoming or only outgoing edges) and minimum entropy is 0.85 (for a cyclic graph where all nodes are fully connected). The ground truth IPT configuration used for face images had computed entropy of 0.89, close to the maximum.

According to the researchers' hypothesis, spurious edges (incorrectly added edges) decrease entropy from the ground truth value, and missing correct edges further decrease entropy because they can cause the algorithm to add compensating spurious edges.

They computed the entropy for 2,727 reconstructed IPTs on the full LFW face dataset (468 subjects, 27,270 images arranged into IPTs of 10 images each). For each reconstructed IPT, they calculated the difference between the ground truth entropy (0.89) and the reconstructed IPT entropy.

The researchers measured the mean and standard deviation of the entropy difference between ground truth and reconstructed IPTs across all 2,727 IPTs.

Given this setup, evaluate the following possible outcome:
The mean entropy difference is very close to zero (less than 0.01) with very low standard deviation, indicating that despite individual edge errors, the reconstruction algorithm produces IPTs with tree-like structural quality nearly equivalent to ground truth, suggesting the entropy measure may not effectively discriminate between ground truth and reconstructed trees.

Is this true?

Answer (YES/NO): NO